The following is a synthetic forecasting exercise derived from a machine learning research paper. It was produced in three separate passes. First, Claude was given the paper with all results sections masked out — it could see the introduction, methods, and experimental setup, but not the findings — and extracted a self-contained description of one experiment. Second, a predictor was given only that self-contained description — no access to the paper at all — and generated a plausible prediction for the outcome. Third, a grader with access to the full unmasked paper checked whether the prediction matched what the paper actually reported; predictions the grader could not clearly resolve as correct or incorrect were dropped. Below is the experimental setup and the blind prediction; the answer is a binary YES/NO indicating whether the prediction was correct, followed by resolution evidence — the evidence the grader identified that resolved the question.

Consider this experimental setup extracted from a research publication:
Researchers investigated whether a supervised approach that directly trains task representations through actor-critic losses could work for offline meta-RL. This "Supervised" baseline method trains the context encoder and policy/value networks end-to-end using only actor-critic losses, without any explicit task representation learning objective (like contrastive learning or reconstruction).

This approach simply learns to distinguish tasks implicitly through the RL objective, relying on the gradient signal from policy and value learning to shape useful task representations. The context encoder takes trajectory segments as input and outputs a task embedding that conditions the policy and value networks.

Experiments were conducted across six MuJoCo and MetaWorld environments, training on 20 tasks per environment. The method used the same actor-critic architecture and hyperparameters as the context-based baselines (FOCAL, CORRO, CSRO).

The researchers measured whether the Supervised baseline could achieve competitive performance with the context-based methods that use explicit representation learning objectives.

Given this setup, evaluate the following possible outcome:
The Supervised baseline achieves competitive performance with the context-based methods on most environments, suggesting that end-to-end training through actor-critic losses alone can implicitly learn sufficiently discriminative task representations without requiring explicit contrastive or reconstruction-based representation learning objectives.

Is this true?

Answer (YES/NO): YES